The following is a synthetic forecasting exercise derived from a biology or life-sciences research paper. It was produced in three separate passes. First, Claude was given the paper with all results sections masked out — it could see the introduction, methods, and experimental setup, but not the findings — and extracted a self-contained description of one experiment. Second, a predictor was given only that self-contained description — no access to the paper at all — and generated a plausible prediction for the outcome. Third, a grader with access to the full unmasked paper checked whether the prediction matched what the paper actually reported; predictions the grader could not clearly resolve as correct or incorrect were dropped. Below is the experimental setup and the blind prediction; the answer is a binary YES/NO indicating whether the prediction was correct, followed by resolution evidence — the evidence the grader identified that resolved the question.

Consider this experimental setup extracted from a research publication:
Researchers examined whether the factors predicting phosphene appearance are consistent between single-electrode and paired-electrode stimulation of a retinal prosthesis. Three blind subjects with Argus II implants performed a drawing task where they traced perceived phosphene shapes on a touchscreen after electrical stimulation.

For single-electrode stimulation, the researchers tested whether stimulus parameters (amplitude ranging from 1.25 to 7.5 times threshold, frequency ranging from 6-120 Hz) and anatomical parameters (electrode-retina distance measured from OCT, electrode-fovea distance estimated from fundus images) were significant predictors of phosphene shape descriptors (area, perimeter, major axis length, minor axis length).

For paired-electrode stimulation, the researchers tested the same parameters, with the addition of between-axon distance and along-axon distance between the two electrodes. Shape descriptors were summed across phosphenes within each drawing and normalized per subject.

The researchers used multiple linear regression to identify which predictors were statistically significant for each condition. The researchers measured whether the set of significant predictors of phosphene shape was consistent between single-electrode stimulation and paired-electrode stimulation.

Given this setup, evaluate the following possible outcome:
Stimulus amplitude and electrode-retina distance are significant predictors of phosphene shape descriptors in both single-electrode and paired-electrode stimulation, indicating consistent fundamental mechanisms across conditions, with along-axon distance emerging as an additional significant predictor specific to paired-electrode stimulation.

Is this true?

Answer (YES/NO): NO